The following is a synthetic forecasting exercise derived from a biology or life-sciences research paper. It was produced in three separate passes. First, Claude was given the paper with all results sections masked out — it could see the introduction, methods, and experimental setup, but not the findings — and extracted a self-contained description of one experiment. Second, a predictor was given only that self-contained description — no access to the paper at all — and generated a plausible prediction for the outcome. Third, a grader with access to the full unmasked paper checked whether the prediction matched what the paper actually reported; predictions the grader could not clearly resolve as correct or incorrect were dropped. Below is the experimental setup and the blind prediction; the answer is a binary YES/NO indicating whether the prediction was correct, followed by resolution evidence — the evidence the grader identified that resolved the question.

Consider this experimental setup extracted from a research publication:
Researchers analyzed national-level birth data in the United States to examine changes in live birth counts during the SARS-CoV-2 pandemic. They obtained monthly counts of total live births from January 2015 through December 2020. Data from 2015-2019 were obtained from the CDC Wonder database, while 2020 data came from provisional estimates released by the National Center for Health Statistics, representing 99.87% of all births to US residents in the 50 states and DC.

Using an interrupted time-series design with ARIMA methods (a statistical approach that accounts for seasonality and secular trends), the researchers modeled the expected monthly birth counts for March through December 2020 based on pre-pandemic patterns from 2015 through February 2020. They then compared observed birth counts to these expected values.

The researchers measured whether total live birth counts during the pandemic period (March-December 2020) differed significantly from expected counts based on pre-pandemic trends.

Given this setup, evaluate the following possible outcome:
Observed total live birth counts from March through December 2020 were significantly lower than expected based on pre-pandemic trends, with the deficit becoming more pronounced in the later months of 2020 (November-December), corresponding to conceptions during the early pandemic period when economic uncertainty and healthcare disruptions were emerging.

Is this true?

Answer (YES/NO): YES